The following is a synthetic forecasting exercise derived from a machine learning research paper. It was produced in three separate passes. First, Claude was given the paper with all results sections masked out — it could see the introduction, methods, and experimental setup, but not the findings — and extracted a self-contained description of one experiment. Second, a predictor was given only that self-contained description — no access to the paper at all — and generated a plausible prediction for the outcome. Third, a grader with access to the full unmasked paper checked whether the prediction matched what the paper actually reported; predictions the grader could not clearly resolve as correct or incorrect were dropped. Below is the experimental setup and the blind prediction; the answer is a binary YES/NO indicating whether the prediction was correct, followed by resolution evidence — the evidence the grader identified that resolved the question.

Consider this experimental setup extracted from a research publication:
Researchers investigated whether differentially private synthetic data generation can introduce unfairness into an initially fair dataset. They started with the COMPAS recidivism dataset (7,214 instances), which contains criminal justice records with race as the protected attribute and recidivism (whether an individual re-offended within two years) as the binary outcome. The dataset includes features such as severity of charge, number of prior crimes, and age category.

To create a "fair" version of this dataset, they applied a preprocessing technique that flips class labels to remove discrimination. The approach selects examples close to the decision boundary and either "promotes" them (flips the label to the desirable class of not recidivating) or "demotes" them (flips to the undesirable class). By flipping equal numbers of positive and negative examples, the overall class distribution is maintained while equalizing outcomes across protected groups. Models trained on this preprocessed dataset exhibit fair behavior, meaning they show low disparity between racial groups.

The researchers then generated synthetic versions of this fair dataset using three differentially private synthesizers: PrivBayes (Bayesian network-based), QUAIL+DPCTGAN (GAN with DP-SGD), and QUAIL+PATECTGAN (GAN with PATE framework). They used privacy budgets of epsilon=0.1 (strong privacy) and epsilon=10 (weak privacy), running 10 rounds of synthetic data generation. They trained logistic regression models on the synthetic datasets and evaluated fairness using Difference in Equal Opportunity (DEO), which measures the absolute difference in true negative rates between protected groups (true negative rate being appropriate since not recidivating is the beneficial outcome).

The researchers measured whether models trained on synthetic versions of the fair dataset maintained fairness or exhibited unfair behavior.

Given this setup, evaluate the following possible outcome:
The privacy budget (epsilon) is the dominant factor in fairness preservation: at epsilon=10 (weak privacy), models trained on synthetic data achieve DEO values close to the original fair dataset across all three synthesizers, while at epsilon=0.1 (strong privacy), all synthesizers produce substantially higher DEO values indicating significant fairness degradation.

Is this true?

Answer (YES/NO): NO